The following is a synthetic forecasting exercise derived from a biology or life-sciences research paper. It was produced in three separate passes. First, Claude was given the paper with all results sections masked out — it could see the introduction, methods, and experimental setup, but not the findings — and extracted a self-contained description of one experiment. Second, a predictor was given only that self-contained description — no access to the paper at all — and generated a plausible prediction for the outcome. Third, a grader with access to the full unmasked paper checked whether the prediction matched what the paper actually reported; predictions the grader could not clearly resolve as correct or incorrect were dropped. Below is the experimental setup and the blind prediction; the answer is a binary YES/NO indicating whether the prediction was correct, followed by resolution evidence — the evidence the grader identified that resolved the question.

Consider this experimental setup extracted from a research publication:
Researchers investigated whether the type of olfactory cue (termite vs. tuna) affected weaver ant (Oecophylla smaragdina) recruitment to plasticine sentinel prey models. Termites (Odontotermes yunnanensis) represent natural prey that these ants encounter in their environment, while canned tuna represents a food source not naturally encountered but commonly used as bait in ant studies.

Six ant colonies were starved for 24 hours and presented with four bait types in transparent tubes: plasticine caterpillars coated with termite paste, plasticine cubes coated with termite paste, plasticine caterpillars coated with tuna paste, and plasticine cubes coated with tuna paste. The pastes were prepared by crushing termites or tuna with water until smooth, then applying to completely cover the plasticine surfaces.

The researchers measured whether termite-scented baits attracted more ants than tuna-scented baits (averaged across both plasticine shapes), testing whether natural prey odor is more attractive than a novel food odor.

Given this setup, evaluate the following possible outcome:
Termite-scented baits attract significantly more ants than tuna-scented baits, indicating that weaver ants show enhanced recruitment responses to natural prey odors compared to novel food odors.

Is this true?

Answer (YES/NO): NO